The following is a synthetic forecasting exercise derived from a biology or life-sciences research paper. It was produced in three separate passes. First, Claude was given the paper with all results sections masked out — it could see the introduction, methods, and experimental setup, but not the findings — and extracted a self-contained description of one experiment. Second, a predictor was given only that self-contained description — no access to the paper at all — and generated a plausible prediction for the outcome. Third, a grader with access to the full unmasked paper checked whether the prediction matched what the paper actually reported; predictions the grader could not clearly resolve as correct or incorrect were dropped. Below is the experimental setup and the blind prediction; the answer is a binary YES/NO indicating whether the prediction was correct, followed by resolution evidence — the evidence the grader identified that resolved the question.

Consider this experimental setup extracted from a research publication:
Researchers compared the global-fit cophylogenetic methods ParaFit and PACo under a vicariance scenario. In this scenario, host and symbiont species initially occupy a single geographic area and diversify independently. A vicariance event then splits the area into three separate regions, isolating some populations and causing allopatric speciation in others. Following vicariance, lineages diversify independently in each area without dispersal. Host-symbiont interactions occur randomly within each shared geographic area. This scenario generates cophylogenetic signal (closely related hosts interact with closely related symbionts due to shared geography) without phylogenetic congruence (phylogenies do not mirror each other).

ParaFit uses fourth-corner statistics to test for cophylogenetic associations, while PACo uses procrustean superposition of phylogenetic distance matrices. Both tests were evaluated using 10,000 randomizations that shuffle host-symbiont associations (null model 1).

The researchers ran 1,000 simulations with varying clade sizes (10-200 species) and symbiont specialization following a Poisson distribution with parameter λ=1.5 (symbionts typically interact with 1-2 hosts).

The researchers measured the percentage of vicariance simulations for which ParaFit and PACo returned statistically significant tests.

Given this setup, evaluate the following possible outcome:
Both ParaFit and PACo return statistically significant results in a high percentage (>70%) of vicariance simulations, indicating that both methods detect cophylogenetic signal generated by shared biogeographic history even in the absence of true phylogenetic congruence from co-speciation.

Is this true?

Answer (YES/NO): NO